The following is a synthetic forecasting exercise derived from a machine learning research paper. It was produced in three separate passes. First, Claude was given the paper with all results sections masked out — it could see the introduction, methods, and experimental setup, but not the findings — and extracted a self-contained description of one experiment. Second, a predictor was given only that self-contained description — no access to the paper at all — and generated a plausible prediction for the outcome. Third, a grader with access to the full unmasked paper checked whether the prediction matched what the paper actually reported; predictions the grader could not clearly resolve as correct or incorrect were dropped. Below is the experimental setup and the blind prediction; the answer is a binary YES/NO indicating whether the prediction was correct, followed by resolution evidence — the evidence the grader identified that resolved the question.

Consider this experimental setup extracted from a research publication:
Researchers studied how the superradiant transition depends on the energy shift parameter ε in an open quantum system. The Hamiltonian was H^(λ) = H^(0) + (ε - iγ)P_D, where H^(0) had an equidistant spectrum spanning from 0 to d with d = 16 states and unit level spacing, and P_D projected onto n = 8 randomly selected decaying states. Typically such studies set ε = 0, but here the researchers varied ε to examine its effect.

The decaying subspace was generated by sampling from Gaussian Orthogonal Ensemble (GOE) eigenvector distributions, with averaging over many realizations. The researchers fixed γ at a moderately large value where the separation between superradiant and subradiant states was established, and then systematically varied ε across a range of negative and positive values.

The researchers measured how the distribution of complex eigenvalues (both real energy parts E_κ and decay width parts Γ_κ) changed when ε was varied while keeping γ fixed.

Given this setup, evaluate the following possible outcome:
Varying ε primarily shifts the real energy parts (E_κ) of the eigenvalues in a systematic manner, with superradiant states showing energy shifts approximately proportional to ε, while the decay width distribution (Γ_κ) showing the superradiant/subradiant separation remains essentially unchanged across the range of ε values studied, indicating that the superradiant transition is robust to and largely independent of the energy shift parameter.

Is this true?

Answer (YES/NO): NO